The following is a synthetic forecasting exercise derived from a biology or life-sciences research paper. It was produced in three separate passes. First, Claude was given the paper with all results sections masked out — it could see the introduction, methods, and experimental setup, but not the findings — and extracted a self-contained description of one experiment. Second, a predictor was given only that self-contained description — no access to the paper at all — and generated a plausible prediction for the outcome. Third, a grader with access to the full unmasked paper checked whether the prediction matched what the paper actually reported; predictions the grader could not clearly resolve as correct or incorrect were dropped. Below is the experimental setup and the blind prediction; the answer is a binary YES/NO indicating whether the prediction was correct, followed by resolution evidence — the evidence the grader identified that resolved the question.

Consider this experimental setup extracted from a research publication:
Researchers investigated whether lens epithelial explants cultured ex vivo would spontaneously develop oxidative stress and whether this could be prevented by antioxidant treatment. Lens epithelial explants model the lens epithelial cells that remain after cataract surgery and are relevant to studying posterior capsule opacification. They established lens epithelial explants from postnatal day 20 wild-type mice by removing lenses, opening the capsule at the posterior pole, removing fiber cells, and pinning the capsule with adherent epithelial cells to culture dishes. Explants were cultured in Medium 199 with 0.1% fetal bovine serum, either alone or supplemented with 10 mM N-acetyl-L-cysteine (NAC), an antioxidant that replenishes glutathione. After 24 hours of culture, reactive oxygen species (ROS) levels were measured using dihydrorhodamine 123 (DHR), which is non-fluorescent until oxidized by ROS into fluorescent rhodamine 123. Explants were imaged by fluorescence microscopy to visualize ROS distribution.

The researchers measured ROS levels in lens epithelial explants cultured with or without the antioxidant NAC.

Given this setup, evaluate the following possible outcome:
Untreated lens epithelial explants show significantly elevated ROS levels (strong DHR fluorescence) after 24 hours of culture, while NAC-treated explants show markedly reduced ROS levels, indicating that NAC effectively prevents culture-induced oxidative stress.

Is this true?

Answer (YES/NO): YES